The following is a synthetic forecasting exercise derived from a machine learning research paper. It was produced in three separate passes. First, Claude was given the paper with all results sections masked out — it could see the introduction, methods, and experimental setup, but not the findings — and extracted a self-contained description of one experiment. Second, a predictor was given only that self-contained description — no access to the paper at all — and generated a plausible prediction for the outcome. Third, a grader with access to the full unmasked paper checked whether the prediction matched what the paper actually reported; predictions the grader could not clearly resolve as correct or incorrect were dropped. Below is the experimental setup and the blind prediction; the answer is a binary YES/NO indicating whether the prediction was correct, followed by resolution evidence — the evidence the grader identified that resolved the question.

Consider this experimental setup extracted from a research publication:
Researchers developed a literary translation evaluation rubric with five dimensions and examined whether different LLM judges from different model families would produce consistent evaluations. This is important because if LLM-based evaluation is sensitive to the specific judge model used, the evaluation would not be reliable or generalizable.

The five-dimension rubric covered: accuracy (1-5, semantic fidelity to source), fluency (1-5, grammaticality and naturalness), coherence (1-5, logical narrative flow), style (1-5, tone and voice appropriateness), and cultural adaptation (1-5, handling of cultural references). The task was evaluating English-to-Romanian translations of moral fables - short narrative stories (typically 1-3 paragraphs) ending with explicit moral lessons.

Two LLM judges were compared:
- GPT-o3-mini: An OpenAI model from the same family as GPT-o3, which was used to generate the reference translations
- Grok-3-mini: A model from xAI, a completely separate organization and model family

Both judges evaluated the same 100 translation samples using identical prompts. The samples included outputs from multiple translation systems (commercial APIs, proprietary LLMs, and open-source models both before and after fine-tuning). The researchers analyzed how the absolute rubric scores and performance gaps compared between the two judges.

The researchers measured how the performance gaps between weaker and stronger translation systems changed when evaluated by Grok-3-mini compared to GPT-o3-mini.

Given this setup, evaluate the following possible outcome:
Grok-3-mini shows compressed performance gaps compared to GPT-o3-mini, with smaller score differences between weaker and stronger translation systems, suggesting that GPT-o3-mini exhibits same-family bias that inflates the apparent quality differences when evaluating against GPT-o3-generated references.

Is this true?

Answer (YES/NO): NO